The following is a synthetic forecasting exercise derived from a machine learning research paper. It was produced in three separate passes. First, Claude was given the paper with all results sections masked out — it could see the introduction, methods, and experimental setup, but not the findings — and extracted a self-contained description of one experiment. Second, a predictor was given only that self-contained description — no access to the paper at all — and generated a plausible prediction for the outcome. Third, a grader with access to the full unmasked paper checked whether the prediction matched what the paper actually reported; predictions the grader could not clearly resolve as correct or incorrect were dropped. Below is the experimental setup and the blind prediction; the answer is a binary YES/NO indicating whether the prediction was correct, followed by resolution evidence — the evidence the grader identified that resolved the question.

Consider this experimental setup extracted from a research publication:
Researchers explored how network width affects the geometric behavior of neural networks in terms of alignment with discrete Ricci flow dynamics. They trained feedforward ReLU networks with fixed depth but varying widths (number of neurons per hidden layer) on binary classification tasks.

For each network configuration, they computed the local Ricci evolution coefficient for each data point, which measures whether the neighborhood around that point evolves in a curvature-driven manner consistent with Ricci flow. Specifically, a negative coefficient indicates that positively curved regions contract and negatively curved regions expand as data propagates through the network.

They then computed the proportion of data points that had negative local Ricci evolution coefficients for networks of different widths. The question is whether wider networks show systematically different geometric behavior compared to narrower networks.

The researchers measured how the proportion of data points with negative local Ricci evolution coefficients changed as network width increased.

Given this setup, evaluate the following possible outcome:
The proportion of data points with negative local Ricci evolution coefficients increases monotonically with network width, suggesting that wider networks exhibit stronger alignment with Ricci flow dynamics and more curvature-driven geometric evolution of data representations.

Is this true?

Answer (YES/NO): YES